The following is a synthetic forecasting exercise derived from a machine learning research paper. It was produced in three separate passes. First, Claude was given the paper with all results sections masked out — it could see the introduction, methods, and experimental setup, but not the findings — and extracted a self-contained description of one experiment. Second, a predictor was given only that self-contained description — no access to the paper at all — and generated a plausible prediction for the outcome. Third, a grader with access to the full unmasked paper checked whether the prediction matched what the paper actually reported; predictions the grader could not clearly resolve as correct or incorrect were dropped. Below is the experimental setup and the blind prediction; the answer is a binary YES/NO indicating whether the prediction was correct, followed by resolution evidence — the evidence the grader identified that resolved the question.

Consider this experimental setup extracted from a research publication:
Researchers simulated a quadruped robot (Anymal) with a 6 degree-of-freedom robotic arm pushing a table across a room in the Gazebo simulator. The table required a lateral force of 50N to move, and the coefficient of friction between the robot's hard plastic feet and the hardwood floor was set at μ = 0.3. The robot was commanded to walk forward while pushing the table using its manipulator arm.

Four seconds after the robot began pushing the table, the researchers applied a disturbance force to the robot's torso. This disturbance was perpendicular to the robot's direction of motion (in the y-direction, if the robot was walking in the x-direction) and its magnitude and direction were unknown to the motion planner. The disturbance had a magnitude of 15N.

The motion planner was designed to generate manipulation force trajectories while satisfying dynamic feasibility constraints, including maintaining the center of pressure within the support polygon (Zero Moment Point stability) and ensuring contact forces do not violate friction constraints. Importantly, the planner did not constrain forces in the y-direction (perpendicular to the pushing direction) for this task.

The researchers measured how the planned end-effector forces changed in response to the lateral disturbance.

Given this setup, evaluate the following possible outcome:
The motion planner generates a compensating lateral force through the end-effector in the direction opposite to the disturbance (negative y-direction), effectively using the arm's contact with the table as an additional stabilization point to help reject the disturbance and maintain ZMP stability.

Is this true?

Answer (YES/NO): YES